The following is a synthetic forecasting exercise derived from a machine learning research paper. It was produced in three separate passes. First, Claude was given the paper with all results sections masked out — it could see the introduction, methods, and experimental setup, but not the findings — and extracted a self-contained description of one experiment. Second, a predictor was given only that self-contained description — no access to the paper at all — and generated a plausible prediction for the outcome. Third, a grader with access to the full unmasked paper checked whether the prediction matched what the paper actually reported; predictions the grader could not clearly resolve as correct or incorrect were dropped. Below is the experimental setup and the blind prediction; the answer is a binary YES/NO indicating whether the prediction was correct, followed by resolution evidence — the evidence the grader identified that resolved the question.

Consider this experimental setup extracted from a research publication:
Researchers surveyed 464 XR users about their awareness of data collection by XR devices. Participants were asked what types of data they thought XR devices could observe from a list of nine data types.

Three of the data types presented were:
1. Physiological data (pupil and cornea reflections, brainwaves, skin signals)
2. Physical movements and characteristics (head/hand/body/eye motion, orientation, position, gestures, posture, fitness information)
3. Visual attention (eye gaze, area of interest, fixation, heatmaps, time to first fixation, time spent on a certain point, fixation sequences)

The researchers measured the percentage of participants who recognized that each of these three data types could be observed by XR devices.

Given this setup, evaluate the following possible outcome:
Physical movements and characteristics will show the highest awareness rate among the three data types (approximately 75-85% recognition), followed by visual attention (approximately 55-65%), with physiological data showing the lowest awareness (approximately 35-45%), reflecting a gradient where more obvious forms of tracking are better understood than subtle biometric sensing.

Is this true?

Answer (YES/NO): NO